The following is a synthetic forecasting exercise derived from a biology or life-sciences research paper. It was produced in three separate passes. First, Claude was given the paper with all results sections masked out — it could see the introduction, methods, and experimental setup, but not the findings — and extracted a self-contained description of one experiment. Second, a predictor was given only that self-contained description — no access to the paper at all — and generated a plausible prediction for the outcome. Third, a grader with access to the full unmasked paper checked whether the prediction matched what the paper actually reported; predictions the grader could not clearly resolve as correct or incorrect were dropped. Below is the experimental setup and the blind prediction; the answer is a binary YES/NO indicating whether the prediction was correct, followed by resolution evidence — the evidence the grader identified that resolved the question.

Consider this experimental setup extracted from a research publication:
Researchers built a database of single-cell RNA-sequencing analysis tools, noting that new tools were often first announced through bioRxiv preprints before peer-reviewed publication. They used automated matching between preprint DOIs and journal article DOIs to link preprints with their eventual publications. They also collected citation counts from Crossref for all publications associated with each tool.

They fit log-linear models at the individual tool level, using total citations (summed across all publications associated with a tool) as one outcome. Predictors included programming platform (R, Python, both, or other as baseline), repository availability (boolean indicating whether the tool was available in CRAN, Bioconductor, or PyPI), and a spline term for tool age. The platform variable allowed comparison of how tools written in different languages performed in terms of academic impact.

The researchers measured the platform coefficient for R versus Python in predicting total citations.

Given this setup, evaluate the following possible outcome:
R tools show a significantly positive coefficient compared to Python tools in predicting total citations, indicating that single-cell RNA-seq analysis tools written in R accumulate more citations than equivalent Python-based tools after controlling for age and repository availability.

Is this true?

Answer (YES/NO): NO